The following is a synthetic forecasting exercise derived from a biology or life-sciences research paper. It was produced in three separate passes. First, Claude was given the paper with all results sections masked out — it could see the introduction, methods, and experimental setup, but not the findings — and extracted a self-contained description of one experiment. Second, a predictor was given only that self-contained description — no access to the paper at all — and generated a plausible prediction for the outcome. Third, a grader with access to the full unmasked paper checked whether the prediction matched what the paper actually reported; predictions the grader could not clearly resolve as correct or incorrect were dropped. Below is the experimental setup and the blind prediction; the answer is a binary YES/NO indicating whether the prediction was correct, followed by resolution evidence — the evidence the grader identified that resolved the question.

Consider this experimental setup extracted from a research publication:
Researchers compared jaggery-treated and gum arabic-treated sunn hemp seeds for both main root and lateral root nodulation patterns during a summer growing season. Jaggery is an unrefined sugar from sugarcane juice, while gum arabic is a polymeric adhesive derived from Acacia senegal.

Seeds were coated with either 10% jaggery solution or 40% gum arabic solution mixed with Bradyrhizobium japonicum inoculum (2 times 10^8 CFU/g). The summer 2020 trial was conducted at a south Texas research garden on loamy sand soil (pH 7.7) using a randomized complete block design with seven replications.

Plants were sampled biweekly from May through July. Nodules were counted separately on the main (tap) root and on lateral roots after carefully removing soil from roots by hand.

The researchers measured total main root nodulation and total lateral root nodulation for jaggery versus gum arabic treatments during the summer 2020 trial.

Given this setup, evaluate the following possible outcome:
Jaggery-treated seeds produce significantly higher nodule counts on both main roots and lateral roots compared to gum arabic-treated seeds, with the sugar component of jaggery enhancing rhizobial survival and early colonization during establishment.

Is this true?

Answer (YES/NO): YES